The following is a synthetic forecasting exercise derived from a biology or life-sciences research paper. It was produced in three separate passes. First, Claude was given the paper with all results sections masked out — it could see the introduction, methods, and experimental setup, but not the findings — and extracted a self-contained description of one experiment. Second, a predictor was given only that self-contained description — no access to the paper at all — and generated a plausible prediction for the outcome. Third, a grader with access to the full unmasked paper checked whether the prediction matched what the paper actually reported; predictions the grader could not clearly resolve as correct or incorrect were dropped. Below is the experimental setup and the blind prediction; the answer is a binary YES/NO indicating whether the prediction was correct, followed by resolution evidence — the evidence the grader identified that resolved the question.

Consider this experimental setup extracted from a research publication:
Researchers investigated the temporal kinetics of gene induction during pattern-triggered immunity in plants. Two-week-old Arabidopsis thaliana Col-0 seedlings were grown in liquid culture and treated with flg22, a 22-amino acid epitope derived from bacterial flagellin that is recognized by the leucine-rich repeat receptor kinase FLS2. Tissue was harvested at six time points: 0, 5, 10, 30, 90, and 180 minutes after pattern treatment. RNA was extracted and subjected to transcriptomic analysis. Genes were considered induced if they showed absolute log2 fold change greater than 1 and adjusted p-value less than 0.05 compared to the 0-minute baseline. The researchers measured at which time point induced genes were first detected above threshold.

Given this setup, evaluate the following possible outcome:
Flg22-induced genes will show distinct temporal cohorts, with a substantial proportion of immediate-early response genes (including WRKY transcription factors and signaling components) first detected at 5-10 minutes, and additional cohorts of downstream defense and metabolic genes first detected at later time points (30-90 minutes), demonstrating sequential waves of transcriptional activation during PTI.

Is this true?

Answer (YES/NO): NO